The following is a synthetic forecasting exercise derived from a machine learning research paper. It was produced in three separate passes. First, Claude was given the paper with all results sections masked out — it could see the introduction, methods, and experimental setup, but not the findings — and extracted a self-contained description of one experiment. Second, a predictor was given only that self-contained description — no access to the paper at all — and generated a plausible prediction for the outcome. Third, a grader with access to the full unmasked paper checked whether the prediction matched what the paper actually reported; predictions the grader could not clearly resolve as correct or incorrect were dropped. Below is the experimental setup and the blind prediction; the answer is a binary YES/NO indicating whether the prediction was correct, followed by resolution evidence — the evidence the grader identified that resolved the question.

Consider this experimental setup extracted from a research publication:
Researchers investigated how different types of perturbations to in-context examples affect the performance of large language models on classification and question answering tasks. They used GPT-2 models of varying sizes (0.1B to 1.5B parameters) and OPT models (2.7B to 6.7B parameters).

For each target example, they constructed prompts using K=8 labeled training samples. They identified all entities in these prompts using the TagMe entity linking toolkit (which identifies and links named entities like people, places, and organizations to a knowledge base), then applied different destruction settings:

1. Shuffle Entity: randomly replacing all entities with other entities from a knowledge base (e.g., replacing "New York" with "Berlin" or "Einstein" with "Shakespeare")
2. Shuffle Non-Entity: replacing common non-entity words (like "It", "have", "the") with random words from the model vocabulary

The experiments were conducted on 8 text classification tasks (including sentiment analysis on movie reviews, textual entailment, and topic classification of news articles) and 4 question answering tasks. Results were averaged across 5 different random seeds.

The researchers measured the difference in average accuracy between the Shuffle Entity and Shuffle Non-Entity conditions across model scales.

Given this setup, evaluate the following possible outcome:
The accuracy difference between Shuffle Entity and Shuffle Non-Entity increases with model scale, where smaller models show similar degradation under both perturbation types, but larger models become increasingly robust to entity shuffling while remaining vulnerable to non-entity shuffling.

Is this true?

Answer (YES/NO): NO